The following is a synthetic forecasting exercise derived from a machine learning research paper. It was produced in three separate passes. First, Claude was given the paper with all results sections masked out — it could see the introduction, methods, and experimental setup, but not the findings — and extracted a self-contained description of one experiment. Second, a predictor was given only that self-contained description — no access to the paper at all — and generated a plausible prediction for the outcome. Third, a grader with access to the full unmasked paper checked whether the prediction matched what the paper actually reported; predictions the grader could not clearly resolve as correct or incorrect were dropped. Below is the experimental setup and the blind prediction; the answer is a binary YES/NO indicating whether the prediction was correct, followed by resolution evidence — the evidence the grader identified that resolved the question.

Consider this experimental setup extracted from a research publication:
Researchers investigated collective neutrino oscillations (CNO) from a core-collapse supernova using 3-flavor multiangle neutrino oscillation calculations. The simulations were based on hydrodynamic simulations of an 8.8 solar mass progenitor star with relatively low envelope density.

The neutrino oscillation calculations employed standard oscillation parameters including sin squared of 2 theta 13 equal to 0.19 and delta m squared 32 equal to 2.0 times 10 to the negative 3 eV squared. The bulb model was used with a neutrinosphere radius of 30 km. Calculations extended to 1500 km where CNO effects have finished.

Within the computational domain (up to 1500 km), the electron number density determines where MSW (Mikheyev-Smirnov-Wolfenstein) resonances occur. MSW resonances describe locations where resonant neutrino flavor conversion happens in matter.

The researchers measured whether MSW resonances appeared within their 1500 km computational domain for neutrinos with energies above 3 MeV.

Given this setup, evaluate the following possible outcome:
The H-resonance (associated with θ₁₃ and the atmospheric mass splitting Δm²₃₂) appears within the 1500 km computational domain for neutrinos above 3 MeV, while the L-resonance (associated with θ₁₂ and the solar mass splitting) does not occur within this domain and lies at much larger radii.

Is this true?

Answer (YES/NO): NO